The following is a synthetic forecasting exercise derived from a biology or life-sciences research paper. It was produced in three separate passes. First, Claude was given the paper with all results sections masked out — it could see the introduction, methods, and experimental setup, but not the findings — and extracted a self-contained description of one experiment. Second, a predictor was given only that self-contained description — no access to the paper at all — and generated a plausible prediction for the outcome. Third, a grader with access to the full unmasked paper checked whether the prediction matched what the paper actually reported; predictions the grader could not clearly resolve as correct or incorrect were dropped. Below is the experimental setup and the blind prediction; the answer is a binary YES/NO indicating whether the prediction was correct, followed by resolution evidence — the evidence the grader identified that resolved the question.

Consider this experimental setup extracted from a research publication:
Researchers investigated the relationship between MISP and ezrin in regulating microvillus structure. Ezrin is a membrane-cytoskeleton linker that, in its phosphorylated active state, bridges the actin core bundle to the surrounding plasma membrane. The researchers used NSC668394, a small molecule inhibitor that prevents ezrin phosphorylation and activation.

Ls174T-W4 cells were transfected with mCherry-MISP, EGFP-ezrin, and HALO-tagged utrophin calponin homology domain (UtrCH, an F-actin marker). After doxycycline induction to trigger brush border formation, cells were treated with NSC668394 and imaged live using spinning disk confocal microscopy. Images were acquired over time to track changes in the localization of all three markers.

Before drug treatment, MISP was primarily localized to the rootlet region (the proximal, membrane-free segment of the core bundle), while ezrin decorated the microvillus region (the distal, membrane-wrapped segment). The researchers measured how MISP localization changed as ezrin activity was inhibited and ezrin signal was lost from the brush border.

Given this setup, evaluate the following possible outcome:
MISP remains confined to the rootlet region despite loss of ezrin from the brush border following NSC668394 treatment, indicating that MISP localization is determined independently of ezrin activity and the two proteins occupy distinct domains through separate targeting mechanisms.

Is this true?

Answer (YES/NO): NO